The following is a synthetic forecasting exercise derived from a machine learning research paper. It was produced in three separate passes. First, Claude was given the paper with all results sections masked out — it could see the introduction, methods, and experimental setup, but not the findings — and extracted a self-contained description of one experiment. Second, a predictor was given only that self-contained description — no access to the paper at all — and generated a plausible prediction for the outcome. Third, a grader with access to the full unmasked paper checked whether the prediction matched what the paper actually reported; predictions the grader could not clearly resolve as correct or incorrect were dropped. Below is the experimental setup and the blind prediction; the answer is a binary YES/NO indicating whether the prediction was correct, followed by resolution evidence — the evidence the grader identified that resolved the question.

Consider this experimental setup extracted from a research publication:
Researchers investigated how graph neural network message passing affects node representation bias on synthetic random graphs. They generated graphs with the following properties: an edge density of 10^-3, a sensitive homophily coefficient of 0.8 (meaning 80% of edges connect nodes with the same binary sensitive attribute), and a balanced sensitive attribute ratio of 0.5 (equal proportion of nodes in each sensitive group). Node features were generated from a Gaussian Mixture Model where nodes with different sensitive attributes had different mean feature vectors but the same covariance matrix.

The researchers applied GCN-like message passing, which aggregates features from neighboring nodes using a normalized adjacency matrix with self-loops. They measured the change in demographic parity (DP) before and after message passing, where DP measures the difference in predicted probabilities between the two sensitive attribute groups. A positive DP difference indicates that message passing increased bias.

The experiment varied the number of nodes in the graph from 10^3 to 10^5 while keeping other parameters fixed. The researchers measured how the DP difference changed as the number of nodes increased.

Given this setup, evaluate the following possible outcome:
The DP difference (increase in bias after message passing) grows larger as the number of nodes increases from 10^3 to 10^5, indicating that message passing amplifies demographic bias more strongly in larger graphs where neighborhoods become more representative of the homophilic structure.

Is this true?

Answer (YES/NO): YES